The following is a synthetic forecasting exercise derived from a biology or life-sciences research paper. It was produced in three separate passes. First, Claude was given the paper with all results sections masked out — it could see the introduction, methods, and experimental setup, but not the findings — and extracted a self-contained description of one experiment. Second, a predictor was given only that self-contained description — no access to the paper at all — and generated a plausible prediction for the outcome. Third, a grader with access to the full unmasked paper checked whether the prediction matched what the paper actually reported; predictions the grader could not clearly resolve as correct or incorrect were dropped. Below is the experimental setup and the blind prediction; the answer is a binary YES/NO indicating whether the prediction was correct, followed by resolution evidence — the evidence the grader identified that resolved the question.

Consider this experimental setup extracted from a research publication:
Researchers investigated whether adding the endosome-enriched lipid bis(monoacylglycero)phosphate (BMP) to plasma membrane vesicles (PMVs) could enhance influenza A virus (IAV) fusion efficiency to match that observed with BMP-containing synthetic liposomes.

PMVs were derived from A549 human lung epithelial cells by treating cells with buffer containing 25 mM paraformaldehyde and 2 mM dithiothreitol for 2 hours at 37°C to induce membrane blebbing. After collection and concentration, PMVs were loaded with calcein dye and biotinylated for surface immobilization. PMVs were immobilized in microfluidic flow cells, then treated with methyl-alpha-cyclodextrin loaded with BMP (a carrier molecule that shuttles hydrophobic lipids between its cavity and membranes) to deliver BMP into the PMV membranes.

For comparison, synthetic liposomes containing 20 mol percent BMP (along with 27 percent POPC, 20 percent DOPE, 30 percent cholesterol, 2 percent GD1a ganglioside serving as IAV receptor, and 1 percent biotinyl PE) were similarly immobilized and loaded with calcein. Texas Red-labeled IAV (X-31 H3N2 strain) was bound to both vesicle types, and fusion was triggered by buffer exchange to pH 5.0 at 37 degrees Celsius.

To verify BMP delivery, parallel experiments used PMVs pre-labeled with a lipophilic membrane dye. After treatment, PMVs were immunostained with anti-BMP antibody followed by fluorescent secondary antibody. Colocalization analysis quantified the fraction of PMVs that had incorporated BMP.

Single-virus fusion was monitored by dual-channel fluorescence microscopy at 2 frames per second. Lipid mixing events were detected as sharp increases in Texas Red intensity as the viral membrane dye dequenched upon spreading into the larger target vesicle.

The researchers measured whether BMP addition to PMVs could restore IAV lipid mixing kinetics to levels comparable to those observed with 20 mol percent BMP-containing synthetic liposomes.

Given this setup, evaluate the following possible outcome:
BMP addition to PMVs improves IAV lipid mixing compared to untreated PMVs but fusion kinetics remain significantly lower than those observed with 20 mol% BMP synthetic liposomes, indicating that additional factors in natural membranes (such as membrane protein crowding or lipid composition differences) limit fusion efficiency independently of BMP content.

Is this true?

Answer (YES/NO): YES